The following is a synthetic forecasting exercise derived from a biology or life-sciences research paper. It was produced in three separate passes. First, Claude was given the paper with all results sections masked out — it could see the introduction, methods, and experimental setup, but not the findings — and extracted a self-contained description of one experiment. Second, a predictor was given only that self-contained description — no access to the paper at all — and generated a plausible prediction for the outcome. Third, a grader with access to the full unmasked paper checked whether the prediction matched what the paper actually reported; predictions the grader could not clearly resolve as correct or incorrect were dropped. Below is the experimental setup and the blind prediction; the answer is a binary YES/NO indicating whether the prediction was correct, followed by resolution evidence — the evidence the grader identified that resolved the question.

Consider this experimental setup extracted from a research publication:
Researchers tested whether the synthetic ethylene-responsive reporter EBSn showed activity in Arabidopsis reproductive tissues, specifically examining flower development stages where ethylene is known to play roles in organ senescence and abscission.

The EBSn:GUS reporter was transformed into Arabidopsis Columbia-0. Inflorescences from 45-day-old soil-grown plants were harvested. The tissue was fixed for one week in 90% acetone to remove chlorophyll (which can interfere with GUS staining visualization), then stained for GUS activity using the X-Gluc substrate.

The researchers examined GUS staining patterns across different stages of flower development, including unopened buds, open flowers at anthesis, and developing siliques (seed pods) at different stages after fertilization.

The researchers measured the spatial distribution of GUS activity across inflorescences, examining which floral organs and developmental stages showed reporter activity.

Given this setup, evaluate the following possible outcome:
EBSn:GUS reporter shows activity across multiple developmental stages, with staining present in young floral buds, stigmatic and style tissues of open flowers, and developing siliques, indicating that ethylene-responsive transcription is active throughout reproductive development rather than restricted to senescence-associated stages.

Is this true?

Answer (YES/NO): NO